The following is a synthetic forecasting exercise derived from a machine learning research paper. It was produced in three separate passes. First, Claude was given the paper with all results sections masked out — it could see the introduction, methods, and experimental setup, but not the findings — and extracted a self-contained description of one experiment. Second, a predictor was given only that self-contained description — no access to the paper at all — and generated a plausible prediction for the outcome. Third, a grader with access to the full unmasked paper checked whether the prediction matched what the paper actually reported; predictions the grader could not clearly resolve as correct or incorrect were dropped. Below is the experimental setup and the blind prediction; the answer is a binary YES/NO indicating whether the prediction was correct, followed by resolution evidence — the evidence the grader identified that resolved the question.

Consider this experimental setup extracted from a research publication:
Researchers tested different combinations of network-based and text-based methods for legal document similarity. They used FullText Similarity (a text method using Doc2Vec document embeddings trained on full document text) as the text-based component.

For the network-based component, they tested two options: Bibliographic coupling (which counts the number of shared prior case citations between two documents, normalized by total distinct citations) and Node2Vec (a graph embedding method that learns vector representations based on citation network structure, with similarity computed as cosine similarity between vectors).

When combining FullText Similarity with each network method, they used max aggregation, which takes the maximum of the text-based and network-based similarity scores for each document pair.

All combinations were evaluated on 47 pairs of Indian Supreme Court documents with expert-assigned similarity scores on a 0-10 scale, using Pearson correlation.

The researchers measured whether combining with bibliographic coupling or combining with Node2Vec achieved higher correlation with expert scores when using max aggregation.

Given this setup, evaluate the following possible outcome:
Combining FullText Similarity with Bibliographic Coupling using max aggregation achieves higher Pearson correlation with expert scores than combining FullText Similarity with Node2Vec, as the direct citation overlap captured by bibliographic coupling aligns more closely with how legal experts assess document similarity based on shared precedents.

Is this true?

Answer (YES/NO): YES